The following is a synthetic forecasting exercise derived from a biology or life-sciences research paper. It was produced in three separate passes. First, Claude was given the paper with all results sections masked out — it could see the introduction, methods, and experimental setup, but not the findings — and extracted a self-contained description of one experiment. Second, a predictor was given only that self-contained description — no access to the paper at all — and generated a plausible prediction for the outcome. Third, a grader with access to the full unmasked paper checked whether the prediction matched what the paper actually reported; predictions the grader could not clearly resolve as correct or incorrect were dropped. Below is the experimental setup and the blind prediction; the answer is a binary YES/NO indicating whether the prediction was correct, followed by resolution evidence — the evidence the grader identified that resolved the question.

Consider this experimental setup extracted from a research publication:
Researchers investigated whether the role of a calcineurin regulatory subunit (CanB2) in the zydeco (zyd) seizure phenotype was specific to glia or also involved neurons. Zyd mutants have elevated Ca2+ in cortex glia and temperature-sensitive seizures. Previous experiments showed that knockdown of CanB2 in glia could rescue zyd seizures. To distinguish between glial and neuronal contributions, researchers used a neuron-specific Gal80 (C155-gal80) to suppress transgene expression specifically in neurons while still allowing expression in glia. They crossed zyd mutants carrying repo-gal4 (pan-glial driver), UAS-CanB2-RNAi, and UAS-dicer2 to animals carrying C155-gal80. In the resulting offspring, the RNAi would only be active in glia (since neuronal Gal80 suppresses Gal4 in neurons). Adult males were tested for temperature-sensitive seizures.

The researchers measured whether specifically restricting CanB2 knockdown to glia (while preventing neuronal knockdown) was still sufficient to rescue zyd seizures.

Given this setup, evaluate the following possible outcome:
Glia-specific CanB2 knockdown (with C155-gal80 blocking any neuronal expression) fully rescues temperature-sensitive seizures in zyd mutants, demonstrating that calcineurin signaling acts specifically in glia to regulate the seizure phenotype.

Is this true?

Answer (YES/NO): NO